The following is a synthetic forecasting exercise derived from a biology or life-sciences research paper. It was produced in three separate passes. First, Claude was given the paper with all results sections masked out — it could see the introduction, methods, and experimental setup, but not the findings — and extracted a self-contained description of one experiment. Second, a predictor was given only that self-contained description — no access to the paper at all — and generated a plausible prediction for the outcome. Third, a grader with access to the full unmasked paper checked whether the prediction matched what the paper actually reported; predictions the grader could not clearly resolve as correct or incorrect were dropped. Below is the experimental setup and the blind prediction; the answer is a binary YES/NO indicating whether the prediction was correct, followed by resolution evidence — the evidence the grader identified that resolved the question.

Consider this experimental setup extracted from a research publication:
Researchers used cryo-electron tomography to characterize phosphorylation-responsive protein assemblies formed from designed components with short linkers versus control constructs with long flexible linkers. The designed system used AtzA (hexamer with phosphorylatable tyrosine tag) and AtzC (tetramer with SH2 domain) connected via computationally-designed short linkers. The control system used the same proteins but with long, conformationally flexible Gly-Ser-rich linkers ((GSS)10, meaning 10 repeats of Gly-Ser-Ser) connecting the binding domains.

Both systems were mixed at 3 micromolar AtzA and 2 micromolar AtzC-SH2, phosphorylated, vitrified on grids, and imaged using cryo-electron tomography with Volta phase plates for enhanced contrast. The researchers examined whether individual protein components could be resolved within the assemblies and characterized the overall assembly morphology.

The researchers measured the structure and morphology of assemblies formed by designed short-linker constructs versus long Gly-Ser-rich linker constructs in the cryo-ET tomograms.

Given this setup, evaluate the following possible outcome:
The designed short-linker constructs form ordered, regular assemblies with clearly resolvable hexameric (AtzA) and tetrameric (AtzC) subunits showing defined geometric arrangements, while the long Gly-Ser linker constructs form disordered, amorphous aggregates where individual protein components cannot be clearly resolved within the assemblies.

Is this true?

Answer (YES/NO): NO